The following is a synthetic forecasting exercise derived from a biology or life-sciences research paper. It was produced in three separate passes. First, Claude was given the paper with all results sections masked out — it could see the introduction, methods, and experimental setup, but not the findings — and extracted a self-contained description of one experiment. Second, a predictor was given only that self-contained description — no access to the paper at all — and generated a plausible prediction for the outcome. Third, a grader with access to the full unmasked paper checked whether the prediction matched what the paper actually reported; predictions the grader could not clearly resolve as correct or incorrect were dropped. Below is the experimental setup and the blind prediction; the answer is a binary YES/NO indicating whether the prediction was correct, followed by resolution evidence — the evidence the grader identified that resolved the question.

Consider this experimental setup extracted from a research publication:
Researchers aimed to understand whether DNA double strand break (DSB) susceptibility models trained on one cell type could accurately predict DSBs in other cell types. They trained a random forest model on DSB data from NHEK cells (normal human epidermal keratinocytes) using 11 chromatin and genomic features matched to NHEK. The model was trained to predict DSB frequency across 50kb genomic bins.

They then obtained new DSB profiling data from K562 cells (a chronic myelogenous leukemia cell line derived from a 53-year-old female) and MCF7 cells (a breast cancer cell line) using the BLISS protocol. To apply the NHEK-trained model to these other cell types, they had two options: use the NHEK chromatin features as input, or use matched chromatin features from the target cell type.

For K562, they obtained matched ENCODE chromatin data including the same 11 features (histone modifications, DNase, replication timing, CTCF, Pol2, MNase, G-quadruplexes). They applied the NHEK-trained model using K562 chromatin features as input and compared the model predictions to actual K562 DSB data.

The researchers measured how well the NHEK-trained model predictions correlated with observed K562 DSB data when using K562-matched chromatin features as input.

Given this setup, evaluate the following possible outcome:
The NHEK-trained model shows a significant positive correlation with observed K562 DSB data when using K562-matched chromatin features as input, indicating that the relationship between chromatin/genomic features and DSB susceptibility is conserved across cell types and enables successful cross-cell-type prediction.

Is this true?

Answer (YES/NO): YES